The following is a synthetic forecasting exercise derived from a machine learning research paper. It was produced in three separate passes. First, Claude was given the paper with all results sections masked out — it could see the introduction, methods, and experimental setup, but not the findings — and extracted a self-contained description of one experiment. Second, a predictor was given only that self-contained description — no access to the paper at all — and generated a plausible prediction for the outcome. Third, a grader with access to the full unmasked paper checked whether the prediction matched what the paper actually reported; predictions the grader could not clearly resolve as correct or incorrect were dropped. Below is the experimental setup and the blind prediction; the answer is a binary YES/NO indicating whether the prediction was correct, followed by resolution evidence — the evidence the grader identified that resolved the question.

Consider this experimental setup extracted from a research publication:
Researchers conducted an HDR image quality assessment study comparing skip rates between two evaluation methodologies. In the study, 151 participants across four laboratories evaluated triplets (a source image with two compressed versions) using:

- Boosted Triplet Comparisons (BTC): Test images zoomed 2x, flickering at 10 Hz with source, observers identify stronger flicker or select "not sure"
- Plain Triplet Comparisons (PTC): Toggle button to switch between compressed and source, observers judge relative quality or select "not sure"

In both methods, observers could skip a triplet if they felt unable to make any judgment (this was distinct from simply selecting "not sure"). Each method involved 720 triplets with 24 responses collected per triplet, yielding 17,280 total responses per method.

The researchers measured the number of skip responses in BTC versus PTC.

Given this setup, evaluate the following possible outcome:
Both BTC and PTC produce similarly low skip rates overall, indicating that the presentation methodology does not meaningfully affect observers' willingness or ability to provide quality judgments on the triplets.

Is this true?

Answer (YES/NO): NO